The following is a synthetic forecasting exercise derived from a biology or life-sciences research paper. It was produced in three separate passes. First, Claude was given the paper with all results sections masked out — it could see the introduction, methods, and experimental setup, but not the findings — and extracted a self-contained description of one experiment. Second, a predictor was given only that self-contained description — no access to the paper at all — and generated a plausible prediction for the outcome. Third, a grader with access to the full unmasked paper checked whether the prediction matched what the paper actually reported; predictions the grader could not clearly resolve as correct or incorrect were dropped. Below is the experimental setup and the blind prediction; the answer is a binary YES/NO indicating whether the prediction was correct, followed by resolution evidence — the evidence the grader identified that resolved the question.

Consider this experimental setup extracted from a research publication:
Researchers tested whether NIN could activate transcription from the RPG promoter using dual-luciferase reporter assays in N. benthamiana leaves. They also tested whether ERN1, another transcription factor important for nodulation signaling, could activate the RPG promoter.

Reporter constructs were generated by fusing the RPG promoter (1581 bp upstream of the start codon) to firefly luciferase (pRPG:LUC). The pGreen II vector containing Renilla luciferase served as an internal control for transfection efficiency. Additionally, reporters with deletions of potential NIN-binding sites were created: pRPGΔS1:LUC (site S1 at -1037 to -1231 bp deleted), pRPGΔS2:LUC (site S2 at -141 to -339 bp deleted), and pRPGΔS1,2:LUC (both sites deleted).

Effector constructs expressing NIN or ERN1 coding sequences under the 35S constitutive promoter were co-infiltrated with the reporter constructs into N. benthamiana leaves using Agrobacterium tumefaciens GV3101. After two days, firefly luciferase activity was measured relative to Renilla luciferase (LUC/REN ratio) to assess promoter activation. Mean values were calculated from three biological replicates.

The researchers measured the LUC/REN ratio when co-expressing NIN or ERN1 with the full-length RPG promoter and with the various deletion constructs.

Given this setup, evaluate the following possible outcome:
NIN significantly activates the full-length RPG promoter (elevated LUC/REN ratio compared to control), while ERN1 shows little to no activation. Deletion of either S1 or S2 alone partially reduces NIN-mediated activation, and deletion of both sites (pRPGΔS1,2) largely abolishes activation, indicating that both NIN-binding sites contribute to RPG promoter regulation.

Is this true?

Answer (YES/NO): NO